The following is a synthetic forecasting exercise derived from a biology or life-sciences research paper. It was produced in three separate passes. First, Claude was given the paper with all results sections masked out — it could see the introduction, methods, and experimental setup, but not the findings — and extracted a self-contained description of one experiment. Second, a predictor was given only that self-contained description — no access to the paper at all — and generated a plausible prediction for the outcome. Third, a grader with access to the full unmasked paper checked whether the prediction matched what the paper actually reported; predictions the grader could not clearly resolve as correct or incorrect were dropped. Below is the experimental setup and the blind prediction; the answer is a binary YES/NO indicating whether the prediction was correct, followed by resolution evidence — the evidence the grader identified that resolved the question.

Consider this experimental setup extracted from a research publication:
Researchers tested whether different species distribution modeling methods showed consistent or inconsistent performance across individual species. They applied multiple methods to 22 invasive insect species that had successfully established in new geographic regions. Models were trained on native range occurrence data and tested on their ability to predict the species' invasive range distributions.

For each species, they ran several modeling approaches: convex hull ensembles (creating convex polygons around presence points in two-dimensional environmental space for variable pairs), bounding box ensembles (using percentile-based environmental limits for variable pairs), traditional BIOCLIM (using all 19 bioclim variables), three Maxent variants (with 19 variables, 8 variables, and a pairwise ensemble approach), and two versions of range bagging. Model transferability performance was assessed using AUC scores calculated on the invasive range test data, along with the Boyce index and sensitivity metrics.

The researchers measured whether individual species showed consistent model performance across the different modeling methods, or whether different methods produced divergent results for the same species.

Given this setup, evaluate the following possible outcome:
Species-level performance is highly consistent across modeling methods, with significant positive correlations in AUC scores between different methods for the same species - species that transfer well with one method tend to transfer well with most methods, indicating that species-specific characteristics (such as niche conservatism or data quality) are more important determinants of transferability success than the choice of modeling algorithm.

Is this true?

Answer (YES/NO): YES